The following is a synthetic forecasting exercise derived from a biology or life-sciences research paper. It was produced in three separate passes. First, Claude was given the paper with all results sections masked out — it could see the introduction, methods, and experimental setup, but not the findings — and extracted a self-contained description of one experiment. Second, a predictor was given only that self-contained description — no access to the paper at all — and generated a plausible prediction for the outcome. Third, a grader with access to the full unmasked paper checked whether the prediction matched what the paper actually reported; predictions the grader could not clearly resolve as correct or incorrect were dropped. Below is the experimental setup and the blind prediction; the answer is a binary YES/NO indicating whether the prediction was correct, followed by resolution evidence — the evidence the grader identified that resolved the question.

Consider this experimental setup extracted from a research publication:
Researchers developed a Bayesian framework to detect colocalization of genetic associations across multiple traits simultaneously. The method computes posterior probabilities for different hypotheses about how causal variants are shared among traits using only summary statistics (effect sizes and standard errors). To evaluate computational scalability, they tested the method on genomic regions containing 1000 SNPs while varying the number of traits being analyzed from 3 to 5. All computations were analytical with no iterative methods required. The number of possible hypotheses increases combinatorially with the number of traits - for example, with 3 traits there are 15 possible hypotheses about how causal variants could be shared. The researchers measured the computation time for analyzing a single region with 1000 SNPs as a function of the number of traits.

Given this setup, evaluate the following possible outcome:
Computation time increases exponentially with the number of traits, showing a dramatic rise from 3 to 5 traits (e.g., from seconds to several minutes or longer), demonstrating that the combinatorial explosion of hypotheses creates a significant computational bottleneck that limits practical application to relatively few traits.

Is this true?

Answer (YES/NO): YES